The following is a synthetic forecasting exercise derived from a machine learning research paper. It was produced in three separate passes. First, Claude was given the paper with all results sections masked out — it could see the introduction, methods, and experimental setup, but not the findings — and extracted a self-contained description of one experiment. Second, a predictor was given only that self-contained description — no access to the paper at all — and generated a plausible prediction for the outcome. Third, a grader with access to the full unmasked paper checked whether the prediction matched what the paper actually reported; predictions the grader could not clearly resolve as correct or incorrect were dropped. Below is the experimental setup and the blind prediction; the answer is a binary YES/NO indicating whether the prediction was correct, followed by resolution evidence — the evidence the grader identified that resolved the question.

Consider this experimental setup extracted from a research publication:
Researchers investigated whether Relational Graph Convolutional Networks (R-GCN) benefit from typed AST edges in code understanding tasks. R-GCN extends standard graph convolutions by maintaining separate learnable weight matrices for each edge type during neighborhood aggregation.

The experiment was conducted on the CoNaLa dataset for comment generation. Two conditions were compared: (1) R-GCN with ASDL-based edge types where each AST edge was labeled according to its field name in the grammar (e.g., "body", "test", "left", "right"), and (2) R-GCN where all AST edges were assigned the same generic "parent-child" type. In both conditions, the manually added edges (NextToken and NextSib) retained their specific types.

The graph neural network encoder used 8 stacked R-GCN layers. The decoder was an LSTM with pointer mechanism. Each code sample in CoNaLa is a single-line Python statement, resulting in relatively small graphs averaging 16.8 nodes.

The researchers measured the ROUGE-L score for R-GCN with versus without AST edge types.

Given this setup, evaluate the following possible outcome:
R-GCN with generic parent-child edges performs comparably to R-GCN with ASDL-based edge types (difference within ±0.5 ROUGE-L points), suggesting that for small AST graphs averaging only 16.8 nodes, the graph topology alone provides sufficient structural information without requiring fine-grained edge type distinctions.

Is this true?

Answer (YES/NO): NO